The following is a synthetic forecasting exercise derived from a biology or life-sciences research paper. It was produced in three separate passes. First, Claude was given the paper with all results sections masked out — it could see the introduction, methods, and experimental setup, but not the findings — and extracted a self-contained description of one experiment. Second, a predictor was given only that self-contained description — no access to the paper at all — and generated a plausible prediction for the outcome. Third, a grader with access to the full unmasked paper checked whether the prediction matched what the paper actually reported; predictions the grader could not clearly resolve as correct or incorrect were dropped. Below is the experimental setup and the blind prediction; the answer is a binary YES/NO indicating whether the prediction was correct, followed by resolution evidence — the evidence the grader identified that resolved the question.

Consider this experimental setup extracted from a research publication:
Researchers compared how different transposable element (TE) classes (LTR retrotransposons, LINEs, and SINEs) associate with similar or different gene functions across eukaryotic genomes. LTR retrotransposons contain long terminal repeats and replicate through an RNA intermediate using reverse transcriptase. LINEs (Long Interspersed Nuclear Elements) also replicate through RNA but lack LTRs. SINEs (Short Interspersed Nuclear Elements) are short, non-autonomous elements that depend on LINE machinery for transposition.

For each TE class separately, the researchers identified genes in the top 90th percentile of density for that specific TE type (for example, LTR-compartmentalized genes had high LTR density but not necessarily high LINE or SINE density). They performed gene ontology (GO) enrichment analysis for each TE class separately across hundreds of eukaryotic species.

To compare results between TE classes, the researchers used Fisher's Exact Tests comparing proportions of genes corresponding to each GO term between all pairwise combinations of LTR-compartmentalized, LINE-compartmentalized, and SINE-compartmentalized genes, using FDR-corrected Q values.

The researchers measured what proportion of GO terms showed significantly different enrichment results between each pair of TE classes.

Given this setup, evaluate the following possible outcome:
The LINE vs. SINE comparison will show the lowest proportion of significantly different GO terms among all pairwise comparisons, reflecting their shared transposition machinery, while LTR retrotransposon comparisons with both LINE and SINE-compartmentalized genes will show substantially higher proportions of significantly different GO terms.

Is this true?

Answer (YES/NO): NO